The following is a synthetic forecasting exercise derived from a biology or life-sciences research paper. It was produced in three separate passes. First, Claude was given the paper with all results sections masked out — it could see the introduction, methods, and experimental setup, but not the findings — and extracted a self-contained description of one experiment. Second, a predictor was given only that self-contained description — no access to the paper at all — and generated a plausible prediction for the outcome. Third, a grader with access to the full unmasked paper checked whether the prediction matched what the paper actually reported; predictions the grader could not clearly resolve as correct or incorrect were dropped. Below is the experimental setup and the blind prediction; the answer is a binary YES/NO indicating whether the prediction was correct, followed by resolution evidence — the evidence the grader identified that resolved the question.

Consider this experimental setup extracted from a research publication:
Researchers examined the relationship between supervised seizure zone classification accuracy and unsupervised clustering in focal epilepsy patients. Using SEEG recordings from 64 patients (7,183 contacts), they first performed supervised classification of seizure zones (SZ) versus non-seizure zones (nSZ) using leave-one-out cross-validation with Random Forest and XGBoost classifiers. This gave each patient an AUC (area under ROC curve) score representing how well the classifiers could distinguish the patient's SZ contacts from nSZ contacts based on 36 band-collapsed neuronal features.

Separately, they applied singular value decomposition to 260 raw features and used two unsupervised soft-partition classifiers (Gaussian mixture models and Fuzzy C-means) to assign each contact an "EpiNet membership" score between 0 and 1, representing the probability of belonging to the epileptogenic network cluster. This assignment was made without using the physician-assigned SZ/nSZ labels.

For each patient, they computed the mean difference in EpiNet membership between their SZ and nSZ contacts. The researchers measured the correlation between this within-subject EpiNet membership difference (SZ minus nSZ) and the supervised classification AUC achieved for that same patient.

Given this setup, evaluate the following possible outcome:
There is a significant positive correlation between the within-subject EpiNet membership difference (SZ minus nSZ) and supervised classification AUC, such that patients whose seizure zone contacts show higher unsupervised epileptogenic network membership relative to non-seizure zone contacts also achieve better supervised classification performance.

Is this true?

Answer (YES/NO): YES